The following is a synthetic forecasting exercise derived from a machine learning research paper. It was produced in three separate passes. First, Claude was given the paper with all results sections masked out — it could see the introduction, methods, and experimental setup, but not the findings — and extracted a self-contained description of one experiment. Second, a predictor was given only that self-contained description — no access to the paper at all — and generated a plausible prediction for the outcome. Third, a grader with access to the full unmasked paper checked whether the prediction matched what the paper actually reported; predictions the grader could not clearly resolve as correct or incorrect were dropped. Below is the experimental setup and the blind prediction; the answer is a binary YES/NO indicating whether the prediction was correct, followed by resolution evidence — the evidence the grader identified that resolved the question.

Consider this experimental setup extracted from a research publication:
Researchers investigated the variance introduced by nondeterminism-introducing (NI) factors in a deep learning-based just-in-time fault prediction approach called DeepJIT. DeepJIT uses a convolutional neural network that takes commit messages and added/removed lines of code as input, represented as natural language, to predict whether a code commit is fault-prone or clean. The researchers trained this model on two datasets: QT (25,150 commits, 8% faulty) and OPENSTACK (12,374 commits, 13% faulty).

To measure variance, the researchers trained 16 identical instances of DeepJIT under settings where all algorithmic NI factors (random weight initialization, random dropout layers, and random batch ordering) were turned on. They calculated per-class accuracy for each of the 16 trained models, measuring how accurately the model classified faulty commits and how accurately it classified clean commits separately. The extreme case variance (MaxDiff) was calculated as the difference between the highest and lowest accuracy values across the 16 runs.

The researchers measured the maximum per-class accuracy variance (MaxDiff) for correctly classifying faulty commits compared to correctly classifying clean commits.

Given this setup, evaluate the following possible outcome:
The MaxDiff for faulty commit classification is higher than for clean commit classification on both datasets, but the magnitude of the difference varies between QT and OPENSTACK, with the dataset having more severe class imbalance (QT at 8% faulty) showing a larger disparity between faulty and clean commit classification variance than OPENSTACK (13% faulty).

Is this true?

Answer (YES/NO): NO